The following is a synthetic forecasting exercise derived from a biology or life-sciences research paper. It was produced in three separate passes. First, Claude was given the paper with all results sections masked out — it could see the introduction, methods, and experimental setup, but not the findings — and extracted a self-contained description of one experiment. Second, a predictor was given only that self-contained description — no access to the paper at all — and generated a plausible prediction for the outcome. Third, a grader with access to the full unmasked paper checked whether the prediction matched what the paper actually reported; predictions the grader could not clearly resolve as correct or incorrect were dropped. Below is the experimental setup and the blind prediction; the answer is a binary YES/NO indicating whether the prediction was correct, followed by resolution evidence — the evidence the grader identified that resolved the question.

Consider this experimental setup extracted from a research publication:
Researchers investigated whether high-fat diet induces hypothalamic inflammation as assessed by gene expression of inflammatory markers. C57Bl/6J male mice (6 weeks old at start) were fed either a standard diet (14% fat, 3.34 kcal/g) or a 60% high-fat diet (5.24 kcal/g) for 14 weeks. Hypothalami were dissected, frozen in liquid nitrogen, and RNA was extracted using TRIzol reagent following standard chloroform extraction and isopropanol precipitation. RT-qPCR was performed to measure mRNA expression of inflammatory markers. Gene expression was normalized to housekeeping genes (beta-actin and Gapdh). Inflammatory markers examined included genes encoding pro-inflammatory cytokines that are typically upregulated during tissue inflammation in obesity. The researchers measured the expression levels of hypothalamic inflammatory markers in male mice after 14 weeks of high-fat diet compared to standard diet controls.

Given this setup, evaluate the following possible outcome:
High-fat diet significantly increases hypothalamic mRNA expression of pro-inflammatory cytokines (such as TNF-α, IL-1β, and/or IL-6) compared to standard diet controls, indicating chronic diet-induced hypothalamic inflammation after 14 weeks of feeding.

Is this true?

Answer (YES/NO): NO